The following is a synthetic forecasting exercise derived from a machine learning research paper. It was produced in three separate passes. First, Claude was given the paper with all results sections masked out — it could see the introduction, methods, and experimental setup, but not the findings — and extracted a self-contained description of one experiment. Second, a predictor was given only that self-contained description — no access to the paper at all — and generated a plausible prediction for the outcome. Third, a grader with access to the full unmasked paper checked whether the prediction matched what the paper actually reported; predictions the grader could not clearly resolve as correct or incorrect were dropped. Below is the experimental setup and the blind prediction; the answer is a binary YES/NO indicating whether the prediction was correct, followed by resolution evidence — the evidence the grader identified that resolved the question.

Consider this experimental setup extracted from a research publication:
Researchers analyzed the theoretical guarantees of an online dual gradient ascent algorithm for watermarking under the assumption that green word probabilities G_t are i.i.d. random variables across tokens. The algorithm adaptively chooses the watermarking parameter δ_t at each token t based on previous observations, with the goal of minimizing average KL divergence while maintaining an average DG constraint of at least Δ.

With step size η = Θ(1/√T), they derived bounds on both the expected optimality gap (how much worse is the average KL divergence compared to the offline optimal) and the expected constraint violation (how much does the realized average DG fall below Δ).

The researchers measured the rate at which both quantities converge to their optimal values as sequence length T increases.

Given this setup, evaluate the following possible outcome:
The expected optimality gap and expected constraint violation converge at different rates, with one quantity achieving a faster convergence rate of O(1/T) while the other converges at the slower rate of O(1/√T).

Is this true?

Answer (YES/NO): NO